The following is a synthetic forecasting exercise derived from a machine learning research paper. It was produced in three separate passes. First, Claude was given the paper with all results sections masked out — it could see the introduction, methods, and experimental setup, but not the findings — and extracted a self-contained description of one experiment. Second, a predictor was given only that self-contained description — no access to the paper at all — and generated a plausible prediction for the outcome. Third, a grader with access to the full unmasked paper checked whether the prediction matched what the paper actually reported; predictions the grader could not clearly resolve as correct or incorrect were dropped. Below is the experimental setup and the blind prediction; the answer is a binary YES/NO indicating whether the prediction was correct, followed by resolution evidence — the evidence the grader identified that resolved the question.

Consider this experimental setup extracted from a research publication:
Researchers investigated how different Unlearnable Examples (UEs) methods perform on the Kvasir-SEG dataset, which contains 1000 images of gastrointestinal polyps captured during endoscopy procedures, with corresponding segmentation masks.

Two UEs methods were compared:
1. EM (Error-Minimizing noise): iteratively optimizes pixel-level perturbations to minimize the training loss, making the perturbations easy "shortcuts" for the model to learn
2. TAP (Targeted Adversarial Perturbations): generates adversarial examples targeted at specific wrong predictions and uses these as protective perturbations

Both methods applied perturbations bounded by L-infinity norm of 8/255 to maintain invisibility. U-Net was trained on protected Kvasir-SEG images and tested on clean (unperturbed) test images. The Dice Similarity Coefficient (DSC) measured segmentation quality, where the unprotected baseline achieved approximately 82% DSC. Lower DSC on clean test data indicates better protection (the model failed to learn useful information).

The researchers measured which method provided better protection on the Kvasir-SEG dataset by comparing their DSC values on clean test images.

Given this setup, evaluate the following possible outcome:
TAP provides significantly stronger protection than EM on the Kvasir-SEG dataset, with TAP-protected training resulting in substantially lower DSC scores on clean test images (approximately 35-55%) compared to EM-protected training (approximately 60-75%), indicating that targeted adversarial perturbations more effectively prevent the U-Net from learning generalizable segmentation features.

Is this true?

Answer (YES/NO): NO